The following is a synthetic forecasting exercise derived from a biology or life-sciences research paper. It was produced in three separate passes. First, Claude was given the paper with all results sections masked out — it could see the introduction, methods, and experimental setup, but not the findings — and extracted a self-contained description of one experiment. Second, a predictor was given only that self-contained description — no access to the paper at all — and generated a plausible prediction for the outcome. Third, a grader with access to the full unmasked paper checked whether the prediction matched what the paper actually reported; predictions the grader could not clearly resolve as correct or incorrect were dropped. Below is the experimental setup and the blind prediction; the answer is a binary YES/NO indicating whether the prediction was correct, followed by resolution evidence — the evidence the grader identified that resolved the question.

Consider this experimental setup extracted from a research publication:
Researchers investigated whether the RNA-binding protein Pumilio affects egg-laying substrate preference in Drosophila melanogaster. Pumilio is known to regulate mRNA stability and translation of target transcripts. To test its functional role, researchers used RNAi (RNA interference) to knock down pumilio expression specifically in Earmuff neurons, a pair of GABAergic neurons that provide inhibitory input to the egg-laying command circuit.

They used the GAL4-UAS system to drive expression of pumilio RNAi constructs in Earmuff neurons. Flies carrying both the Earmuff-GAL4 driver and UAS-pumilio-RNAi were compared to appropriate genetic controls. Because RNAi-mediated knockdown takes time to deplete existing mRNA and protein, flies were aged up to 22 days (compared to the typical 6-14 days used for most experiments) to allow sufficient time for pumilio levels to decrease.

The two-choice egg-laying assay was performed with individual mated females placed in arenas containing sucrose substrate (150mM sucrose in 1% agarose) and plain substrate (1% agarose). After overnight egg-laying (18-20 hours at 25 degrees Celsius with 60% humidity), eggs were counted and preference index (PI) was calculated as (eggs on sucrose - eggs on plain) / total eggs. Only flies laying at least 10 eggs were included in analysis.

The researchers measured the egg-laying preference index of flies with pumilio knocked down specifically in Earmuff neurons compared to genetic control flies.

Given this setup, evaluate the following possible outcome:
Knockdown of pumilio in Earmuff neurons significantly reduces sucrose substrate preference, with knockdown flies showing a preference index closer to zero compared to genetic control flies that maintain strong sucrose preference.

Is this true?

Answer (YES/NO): NO